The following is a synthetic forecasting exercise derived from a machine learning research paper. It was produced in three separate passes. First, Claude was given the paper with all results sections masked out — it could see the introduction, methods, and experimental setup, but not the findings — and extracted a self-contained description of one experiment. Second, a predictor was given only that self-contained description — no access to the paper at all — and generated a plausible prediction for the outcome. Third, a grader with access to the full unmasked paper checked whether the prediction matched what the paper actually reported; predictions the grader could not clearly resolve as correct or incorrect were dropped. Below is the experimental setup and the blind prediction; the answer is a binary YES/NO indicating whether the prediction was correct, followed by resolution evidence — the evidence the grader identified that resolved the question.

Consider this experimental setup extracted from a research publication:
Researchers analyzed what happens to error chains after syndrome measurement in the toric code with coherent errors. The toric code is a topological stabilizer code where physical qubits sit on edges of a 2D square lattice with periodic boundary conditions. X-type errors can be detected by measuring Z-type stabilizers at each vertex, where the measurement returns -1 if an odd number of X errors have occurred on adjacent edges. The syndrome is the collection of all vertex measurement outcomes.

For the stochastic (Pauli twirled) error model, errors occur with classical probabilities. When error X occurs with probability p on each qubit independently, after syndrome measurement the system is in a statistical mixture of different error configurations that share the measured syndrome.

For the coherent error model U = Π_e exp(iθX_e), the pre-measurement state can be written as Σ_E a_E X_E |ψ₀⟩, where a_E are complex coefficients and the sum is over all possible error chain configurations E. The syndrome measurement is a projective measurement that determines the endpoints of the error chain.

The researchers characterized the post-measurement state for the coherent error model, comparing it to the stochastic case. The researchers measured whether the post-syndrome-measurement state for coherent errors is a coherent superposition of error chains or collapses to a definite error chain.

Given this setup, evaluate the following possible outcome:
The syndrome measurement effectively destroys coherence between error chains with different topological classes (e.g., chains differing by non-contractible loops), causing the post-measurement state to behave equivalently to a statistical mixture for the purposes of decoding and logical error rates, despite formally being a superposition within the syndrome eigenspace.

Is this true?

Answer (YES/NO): NO